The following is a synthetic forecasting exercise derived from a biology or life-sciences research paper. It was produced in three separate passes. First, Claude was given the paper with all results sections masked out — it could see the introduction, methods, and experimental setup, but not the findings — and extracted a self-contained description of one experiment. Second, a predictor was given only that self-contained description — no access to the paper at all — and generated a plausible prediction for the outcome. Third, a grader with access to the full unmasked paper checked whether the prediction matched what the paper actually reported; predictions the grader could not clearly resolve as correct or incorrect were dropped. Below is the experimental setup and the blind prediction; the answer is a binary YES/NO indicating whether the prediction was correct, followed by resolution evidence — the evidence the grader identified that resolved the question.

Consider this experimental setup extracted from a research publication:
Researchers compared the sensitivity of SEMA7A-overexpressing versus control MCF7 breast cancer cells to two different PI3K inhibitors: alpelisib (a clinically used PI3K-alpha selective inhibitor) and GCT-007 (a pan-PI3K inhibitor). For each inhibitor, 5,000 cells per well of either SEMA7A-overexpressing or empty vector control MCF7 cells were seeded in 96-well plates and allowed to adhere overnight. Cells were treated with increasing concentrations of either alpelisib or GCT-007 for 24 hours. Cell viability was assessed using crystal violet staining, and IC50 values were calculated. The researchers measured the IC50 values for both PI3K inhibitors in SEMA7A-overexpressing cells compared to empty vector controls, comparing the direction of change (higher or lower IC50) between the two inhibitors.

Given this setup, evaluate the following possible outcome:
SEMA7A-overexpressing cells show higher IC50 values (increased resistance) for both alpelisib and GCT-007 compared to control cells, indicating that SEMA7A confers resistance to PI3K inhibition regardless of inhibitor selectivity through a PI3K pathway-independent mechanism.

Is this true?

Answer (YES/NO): NO